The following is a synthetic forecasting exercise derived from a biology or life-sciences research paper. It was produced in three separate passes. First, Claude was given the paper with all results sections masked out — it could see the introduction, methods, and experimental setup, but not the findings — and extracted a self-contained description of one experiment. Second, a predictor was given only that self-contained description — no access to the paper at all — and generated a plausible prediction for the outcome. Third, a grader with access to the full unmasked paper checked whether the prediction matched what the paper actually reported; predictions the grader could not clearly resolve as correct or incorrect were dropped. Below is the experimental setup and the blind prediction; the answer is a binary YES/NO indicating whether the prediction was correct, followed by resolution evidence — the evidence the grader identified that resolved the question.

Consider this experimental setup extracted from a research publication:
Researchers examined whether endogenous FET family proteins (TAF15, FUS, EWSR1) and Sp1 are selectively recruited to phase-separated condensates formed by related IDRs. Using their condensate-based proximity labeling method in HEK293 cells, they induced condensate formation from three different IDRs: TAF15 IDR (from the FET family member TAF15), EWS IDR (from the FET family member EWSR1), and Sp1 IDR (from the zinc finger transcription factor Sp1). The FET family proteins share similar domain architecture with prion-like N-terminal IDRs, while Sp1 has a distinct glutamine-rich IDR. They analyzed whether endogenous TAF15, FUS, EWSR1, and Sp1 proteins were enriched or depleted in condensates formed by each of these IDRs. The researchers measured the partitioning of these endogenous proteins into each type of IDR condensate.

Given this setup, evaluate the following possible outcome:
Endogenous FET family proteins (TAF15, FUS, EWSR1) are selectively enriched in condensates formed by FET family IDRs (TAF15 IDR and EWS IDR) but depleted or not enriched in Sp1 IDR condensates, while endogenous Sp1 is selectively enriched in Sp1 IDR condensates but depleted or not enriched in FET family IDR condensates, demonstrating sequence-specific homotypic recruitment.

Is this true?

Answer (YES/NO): YES